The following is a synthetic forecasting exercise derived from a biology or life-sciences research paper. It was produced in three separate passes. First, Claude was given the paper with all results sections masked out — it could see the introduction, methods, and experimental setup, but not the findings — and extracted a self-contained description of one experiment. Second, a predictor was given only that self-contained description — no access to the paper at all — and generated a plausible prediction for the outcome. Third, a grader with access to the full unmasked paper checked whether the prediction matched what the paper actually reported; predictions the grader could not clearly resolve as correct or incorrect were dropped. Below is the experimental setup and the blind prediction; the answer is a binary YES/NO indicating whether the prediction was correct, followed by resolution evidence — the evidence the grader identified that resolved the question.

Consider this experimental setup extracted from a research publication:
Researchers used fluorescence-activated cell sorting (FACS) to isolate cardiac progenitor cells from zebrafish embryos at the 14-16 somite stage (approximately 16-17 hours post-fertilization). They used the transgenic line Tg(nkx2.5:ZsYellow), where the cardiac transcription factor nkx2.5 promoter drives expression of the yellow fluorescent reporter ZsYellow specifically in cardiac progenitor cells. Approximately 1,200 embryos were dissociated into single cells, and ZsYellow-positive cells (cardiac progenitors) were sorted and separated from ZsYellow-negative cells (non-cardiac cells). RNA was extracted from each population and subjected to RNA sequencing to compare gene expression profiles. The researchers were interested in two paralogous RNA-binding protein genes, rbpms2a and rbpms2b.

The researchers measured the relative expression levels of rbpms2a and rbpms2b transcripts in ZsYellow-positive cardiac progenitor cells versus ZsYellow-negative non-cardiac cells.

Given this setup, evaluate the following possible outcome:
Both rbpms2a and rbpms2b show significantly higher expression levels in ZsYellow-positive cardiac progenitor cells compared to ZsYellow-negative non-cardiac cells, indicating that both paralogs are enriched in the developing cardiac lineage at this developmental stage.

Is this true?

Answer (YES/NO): YES